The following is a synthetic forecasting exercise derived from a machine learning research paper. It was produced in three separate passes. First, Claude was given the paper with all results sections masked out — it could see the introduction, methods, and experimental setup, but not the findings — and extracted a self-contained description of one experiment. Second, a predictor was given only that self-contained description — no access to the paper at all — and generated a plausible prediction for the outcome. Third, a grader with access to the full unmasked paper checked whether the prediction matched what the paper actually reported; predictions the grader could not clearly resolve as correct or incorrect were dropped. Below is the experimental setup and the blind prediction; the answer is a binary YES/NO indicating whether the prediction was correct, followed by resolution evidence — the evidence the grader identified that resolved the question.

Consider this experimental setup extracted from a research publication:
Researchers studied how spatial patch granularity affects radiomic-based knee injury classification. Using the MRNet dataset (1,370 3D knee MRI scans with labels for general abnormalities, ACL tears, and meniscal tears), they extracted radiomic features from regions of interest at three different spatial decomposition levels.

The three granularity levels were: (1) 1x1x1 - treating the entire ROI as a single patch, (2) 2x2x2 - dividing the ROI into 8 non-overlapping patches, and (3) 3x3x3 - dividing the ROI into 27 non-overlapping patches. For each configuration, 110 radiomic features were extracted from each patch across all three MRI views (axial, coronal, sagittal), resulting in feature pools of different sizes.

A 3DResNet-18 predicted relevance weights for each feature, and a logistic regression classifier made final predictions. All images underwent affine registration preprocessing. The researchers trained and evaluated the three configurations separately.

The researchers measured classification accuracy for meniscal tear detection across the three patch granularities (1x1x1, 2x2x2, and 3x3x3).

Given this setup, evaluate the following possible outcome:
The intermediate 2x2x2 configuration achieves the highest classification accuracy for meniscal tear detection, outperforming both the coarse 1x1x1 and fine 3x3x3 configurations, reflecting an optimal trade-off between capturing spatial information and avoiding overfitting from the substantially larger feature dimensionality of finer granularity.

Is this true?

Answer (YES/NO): YES